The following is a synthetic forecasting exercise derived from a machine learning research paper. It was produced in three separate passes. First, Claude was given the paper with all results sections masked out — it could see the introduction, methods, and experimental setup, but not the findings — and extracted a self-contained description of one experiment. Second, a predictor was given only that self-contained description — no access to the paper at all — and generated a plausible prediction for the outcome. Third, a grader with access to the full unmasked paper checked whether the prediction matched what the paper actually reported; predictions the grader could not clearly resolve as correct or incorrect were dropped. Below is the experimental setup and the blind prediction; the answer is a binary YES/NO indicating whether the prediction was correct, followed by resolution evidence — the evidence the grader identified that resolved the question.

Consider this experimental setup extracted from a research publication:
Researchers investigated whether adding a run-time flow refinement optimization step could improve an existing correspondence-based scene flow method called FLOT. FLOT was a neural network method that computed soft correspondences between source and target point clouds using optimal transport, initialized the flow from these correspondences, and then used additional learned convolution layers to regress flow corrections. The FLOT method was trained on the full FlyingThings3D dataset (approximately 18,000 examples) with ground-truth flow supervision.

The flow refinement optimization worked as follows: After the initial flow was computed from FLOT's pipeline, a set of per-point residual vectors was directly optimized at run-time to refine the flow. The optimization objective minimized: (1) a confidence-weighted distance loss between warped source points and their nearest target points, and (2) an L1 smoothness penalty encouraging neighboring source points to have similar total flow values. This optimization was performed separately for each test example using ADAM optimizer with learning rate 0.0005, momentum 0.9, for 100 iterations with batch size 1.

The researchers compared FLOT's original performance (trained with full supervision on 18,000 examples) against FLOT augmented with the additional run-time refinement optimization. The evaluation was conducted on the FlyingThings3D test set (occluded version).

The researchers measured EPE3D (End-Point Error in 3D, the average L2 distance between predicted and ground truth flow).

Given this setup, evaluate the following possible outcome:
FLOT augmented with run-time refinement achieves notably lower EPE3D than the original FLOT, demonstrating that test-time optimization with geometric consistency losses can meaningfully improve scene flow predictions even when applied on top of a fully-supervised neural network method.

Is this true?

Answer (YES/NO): YES